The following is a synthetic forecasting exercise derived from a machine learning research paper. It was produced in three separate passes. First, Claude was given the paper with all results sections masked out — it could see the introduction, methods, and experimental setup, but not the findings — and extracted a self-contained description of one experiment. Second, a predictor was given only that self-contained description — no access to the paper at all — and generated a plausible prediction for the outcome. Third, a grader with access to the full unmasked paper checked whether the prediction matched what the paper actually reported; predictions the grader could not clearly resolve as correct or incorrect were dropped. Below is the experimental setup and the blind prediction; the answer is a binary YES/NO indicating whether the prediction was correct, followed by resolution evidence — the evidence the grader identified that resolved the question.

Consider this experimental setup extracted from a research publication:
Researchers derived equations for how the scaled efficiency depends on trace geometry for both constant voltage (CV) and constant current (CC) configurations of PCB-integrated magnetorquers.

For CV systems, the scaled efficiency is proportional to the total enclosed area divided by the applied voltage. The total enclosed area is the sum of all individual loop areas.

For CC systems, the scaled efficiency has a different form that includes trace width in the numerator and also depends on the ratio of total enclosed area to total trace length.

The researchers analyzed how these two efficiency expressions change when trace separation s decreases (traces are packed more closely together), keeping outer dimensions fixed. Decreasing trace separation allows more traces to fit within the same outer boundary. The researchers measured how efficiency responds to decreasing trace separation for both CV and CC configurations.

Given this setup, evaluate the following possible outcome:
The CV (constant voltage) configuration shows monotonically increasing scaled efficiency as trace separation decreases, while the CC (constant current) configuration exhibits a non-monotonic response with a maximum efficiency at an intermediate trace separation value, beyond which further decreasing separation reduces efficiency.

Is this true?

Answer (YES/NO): NO